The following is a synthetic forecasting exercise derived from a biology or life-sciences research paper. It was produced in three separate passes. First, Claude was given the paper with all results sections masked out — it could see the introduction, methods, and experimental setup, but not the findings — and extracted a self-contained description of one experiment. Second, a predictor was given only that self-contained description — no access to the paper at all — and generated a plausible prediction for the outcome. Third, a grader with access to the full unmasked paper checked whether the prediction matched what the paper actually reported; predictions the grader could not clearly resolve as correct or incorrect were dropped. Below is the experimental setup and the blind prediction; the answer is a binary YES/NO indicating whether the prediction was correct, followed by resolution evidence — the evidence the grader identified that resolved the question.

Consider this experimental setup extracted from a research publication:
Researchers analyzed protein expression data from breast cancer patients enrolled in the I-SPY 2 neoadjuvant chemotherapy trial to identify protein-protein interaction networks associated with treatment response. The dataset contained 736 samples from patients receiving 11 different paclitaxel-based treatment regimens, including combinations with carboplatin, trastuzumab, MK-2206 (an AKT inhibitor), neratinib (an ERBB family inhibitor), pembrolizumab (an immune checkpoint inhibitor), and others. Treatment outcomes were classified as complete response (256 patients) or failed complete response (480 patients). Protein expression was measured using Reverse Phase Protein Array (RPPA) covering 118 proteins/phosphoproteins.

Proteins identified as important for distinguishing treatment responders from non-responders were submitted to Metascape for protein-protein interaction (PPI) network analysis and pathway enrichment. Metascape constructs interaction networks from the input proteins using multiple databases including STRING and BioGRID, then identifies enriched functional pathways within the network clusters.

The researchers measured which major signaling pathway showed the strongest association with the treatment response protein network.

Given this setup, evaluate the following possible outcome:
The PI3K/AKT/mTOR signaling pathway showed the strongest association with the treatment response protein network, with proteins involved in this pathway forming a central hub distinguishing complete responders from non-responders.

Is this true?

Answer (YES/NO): NO